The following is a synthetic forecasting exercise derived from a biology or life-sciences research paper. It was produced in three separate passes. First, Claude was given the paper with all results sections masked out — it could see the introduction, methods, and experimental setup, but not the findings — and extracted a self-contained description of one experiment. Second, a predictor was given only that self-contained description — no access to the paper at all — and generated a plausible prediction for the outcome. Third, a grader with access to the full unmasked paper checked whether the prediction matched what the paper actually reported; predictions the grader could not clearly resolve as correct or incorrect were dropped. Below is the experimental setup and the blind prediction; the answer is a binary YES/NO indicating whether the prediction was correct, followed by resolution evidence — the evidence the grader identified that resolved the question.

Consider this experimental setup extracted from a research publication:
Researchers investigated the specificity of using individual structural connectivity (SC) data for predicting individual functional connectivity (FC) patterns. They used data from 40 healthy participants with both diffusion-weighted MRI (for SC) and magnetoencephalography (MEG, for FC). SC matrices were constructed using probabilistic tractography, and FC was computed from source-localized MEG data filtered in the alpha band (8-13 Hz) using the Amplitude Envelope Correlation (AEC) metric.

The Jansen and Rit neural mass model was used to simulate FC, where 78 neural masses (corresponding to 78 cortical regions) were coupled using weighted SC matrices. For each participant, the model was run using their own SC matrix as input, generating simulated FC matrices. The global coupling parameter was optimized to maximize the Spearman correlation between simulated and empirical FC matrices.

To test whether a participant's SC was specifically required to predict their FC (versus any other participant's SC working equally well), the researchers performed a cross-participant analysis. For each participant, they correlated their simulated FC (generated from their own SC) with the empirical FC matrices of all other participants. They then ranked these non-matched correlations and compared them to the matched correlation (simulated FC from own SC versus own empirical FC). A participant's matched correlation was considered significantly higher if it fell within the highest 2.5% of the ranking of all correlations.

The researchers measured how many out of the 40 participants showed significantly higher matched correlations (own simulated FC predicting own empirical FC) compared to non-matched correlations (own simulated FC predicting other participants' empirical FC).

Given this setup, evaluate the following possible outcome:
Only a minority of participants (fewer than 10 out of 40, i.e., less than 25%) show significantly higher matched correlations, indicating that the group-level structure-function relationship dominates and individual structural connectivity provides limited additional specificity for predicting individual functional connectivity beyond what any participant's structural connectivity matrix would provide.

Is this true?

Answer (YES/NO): YES